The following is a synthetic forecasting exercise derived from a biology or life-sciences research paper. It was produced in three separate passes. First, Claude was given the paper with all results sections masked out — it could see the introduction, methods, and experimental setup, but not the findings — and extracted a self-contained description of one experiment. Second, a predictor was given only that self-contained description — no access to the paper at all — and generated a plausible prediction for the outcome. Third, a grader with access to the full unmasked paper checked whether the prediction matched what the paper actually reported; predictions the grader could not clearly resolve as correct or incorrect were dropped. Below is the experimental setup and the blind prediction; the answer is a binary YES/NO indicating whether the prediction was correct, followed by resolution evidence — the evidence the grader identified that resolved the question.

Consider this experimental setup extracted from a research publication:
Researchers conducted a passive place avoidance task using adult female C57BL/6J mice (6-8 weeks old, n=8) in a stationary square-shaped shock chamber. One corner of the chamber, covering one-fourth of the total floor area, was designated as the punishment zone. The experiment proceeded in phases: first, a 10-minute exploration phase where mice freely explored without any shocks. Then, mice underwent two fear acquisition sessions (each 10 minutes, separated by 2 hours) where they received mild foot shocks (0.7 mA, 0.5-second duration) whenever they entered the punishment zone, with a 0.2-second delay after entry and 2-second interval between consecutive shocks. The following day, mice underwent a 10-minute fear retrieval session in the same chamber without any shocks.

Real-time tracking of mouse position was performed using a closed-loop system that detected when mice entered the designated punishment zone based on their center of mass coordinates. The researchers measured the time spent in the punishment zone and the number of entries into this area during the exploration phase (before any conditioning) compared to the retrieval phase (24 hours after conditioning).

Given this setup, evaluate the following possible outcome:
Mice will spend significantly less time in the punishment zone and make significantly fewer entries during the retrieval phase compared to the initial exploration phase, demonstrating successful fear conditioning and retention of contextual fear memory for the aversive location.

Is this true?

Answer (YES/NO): YES